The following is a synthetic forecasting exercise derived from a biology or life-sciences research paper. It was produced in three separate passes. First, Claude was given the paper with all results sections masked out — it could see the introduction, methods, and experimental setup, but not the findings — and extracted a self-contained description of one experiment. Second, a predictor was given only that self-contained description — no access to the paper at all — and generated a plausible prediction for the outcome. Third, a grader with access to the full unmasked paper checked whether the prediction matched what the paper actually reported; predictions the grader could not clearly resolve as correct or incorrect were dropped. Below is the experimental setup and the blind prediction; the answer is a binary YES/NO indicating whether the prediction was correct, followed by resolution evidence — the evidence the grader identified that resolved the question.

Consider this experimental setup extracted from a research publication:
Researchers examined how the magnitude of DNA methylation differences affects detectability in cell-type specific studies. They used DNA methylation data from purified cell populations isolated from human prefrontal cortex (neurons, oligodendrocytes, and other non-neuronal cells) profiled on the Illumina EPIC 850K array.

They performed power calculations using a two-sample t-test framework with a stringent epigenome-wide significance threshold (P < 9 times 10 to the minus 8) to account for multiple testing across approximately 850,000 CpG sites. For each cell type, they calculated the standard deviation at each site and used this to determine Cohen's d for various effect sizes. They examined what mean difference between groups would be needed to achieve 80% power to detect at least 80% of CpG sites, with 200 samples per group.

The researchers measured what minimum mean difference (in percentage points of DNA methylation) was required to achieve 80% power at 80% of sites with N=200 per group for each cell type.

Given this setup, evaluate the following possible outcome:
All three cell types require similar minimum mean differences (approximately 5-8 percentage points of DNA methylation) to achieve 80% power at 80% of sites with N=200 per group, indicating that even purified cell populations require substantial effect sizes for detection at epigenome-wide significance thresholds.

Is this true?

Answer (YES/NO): NO